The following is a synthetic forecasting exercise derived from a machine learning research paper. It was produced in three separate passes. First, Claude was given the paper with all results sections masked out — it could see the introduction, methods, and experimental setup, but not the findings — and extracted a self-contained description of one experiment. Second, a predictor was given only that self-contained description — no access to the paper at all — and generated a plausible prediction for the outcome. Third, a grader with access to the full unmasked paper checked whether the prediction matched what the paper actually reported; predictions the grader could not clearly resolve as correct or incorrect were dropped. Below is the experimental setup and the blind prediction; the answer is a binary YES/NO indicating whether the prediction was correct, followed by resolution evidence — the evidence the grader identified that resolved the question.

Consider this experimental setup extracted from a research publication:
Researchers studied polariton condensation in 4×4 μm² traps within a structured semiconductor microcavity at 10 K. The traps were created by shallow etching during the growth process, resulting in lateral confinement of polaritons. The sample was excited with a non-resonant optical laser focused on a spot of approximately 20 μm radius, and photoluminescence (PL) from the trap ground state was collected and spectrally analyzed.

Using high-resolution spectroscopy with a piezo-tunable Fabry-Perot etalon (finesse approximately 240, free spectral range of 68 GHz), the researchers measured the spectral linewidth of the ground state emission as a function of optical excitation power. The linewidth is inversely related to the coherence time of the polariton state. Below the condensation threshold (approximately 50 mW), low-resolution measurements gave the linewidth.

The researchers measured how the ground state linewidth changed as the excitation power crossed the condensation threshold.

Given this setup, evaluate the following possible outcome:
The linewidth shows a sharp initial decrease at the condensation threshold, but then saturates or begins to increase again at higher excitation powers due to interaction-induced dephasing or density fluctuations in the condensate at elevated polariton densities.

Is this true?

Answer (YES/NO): NO